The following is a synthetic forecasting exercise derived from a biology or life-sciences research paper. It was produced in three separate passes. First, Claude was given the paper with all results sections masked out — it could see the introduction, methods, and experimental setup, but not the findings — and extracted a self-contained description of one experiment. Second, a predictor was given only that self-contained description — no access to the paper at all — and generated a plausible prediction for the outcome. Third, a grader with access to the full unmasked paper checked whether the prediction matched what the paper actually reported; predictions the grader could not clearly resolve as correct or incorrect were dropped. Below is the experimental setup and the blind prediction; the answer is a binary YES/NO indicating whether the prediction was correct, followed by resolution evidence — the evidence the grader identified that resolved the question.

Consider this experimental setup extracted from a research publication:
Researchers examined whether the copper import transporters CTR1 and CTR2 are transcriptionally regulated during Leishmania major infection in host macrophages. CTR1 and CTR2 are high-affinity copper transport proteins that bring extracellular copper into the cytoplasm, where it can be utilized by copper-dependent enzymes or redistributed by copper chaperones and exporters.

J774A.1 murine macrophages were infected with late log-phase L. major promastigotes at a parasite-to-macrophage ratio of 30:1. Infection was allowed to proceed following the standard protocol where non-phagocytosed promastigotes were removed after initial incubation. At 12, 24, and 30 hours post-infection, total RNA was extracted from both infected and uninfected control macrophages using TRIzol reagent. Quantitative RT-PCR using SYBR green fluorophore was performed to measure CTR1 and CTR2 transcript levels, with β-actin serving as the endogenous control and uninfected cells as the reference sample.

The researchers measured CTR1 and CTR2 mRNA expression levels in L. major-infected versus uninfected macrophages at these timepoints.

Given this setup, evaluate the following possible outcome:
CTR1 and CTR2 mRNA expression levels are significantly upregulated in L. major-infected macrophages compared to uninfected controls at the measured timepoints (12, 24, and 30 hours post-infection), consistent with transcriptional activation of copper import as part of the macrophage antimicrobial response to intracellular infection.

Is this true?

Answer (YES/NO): NO